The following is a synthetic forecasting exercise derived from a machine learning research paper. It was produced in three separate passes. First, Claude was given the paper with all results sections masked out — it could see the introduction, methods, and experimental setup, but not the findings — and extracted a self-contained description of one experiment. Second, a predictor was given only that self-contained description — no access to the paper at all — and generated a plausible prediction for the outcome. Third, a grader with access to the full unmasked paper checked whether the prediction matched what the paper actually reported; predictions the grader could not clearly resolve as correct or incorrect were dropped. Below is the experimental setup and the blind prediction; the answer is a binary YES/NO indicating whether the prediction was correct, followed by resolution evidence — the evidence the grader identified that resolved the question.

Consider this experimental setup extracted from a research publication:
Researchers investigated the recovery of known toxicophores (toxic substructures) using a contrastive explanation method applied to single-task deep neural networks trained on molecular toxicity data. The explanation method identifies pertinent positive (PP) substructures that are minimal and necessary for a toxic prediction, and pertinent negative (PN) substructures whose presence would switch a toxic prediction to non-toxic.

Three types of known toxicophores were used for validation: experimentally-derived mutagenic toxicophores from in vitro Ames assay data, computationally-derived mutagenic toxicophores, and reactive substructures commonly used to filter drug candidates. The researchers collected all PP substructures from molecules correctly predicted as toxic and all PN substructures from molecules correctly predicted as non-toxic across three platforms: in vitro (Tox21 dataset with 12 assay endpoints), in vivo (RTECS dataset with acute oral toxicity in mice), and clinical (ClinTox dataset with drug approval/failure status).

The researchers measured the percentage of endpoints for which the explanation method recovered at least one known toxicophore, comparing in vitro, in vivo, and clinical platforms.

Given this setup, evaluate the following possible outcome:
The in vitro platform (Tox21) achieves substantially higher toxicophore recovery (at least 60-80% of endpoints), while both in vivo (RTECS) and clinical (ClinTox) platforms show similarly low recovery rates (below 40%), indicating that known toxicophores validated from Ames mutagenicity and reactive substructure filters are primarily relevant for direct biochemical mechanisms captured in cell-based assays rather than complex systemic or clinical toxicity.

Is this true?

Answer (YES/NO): NO